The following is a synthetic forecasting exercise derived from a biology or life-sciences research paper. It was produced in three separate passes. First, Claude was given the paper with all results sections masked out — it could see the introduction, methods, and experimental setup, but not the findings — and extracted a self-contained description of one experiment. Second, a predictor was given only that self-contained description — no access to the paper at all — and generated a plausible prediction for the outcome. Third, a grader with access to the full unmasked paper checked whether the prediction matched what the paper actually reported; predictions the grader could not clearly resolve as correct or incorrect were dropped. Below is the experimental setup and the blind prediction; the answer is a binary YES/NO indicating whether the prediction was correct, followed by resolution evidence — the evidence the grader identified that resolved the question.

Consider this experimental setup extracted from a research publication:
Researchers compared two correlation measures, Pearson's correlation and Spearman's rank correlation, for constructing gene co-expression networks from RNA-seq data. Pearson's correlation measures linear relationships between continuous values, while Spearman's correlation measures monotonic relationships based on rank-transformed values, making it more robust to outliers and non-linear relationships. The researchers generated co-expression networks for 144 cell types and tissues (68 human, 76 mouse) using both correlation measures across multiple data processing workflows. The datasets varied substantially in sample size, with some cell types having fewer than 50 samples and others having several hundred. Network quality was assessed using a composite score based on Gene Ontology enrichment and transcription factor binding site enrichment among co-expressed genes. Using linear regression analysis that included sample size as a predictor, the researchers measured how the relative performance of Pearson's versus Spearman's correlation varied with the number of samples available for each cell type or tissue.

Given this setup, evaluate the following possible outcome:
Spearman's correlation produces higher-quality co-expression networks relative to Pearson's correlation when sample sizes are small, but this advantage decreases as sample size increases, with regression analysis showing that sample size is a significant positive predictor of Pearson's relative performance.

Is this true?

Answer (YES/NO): NO